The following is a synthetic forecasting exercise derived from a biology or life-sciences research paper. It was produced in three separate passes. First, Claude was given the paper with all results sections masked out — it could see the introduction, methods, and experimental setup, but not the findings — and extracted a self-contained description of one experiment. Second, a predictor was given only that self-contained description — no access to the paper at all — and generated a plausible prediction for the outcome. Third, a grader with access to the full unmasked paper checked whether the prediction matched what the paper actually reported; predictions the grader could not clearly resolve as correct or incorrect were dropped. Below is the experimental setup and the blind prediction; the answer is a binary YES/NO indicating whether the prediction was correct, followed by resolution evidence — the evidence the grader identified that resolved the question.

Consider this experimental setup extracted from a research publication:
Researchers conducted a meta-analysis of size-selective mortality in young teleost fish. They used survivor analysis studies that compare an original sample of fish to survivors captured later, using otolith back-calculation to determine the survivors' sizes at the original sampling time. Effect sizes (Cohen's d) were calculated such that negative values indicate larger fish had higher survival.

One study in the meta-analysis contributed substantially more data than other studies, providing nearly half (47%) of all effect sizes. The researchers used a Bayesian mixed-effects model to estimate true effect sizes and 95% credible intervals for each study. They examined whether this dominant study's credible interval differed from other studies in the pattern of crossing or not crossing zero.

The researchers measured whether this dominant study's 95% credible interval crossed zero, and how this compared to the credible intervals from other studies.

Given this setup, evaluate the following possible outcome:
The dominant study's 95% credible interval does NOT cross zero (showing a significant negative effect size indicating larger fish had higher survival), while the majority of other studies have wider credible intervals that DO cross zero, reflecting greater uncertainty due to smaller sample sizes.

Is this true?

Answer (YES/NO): YES